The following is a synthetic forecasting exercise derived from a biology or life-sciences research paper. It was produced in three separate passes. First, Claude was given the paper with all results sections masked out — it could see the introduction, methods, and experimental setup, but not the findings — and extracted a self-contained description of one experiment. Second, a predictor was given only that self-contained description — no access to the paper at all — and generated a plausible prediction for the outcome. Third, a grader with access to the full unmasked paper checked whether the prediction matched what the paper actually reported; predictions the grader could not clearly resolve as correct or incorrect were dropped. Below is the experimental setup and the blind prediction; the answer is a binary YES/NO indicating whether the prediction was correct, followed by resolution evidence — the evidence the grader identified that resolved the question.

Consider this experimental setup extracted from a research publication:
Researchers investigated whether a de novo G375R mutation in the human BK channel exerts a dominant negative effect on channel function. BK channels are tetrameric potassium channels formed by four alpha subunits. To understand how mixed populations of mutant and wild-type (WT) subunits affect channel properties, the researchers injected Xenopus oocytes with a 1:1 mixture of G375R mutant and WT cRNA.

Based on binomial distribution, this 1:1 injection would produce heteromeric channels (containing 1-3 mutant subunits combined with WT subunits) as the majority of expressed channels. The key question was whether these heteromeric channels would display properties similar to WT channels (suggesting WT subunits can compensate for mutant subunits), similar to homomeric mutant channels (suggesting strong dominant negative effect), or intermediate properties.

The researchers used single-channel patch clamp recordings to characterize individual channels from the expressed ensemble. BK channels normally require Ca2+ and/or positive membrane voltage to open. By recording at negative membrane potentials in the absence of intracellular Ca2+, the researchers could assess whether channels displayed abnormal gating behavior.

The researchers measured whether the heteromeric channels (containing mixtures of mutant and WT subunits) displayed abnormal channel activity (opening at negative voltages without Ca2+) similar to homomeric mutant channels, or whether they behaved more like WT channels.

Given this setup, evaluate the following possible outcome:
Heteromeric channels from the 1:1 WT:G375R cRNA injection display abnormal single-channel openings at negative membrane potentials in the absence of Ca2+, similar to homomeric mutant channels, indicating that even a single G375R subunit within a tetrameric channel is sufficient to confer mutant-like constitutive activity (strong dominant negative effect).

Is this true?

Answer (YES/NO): YES